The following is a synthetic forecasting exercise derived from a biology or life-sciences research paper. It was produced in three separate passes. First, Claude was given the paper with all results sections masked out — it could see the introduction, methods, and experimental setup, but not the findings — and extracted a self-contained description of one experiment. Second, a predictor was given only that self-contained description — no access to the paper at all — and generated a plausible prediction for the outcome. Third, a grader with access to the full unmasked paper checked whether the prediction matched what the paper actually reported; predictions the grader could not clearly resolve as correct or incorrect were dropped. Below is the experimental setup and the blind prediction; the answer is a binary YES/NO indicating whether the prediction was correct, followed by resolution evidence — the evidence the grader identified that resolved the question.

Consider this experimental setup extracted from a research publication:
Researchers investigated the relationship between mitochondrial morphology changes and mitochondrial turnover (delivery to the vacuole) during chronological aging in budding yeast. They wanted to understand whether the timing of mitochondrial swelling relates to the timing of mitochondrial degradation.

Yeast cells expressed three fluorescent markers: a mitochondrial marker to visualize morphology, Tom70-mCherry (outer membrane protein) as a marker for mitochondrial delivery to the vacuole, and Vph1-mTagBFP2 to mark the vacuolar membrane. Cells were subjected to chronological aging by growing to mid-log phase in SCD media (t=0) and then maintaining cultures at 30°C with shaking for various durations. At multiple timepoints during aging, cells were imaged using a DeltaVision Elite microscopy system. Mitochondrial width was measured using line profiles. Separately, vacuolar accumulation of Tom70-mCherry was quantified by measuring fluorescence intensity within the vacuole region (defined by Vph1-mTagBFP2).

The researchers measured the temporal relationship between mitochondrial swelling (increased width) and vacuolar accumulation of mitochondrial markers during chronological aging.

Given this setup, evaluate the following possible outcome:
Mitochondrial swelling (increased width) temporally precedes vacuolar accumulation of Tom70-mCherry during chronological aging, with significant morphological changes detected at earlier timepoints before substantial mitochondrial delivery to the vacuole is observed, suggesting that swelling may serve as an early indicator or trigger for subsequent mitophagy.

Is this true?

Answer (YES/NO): NO